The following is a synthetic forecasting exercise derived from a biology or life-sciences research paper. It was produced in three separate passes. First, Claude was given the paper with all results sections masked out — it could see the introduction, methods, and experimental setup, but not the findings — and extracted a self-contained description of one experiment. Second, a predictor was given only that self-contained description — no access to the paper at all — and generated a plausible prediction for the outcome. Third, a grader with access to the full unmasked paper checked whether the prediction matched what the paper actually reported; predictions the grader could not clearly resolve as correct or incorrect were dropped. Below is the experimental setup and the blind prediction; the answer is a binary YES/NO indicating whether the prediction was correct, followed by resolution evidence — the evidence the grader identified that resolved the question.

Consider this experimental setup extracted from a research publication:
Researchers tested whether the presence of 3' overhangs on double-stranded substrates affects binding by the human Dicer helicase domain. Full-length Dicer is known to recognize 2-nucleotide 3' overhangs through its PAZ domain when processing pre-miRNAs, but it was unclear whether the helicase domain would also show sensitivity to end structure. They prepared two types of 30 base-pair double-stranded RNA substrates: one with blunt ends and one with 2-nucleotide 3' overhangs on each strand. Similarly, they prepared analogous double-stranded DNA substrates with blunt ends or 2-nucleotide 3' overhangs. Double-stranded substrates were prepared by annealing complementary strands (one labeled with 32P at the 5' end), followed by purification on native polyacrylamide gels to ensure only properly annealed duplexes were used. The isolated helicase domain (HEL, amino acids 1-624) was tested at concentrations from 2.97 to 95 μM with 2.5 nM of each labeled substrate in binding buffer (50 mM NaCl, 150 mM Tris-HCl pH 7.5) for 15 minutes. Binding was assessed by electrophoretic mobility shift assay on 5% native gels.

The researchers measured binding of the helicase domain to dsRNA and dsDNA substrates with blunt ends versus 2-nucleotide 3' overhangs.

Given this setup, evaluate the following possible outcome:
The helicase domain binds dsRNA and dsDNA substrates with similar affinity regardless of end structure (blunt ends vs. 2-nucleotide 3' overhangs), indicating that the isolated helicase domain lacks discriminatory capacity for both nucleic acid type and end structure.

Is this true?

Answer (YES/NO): NO